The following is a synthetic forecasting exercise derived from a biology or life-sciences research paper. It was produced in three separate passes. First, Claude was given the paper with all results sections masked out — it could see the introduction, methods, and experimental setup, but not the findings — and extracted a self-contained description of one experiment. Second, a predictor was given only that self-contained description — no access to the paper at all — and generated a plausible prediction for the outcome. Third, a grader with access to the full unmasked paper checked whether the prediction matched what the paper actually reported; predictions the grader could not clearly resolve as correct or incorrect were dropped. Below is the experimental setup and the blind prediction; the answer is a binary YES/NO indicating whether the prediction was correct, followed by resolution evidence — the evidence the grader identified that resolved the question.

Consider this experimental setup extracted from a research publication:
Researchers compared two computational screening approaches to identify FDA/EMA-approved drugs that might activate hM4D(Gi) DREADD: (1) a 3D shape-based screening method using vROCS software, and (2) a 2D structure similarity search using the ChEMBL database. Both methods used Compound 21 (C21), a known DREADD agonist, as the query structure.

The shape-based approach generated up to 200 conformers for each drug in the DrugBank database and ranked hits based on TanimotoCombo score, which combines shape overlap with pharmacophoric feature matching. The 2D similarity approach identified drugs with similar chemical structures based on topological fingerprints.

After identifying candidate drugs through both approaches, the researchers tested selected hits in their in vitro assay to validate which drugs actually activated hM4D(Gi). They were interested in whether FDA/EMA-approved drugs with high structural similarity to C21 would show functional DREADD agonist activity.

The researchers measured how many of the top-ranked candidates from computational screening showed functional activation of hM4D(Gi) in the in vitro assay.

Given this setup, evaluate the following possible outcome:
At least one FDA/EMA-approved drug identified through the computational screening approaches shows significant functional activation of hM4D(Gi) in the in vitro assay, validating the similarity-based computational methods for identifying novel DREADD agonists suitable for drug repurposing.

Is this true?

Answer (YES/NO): YES